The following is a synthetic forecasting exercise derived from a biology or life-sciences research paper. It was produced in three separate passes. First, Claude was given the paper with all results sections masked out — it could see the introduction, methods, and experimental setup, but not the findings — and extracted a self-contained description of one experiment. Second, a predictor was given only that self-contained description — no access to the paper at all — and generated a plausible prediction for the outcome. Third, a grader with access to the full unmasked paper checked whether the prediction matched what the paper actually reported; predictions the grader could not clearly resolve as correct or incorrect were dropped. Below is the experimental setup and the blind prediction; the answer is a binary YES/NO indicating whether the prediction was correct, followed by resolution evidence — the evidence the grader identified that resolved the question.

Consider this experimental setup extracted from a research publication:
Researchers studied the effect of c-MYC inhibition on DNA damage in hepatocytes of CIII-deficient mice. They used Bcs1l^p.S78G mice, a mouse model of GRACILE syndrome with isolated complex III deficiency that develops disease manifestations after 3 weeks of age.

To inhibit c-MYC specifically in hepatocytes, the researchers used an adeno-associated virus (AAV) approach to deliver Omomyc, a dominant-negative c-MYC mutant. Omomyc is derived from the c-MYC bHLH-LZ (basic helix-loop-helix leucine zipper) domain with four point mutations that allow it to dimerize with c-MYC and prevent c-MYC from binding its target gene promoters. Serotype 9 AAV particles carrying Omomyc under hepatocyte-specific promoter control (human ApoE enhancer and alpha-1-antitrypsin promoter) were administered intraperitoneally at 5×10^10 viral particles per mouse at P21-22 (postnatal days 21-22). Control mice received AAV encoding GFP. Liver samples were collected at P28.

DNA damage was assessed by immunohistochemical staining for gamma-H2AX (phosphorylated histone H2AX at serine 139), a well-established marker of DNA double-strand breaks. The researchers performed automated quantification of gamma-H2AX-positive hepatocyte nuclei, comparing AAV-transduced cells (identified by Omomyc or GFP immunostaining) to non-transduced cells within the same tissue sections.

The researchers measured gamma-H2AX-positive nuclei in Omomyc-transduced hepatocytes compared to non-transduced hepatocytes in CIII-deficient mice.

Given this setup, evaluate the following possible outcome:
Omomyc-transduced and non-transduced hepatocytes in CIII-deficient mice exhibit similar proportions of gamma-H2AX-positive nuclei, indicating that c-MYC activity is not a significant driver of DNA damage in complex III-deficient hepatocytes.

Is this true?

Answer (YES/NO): NO